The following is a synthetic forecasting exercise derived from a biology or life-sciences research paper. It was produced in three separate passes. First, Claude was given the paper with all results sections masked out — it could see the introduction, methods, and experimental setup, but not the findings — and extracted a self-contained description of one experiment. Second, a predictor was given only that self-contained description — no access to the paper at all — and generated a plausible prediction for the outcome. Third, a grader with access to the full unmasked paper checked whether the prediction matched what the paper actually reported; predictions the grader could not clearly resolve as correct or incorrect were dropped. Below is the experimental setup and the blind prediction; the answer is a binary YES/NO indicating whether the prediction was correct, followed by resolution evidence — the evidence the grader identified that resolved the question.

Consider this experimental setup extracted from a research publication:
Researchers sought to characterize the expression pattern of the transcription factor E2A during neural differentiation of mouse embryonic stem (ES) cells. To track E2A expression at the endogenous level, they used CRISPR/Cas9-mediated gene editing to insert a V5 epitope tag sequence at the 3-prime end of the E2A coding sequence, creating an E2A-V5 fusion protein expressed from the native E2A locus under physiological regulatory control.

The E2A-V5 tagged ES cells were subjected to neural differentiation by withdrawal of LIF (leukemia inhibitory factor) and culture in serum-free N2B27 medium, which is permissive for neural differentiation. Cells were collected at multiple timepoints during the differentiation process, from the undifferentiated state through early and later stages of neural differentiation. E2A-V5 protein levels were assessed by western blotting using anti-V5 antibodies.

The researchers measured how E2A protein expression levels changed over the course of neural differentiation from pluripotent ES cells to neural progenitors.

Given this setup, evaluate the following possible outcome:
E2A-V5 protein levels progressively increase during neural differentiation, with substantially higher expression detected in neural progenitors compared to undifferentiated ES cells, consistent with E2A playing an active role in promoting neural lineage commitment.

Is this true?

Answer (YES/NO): NO